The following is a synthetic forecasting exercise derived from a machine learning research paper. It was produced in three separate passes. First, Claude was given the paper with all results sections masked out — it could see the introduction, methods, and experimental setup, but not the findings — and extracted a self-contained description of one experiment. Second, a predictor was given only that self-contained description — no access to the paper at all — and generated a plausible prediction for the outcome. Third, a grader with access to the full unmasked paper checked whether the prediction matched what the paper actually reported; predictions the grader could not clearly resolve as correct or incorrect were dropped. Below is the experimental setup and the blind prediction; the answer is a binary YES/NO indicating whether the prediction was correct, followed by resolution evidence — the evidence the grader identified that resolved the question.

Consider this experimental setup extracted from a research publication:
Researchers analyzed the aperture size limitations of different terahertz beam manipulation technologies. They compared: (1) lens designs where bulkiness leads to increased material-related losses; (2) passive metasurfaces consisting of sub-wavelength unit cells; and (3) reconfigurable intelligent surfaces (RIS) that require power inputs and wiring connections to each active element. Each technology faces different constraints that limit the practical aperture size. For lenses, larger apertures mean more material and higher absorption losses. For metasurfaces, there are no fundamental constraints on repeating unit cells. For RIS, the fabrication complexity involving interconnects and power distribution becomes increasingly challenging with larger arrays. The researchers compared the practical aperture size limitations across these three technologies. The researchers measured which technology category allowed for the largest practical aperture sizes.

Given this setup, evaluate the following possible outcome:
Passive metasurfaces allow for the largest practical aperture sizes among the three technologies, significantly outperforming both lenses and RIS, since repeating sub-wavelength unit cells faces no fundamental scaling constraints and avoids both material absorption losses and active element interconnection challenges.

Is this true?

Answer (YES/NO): YES